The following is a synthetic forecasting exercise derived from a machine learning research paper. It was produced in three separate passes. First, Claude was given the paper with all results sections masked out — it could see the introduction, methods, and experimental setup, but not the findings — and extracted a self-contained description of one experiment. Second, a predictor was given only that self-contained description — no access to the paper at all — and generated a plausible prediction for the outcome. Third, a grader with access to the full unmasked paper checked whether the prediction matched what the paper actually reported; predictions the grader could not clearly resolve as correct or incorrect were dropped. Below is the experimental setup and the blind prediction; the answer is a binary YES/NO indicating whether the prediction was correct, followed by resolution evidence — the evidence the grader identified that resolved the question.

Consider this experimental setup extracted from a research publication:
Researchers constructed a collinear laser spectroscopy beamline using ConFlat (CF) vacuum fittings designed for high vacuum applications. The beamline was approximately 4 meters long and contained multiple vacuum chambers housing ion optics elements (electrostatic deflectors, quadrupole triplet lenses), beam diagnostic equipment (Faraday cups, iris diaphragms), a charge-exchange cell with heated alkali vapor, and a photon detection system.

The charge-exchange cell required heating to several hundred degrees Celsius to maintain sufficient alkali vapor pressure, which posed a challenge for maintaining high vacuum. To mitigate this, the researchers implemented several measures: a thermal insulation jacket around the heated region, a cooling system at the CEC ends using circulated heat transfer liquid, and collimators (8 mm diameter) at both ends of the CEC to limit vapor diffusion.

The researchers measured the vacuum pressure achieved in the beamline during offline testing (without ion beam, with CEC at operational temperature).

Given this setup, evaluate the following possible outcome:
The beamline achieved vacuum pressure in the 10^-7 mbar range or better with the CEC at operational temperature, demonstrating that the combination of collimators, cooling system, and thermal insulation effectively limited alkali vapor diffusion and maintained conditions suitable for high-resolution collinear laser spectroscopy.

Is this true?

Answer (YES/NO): YES